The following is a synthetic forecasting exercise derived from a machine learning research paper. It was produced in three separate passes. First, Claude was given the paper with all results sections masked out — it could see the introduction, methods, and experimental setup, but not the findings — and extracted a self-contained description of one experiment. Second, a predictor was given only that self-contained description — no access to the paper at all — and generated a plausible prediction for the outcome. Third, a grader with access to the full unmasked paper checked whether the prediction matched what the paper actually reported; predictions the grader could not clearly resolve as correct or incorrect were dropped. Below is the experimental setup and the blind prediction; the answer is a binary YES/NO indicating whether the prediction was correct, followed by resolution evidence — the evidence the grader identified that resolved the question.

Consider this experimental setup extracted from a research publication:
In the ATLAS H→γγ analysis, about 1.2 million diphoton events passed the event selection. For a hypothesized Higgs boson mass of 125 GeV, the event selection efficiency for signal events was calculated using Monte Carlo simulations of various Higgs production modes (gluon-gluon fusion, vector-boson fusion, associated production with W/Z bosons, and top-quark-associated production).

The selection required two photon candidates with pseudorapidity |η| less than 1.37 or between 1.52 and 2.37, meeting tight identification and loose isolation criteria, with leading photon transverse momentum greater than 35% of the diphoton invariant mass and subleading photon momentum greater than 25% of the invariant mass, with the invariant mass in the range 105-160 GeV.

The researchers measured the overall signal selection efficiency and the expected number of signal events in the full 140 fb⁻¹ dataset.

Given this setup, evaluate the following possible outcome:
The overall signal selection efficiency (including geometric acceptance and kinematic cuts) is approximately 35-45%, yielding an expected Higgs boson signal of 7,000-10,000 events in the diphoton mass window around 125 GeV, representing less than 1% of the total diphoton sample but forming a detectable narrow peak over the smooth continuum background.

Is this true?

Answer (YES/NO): NO